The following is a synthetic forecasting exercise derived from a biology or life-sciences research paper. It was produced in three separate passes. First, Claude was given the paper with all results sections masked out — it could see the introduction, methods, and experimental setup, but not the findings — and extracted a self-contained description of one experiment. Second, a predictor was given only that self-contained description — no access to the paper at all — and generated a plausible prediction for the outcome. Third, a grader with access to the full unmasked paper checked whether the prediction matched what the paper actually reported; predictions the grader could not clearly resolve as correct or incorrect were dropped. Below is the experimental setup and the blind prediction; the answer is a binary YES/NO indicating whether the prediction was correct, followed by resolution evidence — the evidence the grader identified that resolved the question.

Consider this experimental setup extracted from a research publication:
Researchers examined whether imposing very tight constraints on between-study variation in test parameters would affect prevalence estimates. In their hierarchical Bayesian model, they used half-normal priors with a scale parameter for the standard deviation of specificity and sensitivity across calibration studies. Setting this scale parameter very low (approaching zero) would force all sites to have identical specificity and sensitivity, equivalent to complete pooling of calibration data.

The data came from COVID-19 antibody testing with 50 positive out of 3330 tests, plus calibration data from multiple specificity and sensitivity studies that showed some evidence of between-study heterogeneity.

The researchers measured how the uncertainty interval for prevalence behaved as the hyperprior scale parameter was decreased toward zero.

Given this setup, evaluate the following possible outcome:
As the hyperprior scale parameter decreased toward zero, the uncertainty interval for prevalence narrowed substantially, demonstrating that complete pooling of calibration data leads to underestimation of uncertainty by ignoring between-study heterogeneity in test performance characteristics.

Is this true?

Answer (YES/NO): YES